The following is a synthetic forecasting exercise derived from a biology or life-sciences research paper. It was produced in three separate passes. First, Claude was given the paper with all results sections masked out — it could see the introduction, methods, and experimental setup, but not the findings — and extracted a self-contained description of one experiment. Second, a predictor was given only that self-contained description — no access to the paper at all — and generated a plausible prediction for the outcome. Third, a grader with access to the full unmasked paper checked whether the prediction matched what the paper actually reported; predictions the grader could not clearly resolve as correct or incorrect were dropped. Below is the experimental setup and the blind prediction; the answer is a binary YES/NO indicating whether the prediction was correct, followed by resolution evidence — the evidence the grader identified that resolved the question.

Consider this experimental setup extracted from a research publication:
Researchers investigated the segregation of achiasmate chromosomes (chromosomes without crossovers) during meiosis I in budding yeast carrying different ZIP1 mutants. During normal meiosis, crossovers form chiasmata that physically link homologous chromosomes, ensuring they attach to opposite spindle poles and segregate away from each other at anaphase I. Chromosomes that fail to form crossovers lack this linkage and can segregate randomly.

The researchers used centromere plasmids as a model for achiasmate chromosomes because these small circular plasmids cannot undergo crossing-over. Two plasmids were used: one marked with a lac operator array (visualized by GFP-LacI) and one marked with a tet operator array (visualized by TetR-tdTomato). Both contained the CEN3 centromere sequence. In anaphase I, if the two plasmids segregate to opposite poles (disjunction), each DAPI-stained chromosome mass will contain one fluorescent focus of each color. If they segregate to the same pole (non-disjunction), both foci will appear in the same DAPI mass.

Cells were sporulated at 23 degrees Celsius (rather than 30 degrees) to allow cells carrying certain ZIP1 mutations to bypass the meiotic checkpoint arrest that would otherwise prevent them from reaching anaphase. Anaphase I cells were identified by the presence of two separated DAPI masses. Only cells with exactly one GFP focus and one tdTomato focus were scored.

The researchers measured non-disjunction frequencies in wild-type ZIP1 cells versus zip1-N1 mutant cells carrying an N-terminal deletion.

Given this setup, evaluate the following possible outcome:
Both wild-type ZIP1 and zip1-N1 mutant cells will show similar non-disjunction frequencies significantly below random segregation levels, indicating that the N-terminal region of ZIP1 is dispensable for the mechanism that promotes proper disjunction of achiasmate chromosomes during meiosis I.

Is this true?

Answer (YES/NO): NO